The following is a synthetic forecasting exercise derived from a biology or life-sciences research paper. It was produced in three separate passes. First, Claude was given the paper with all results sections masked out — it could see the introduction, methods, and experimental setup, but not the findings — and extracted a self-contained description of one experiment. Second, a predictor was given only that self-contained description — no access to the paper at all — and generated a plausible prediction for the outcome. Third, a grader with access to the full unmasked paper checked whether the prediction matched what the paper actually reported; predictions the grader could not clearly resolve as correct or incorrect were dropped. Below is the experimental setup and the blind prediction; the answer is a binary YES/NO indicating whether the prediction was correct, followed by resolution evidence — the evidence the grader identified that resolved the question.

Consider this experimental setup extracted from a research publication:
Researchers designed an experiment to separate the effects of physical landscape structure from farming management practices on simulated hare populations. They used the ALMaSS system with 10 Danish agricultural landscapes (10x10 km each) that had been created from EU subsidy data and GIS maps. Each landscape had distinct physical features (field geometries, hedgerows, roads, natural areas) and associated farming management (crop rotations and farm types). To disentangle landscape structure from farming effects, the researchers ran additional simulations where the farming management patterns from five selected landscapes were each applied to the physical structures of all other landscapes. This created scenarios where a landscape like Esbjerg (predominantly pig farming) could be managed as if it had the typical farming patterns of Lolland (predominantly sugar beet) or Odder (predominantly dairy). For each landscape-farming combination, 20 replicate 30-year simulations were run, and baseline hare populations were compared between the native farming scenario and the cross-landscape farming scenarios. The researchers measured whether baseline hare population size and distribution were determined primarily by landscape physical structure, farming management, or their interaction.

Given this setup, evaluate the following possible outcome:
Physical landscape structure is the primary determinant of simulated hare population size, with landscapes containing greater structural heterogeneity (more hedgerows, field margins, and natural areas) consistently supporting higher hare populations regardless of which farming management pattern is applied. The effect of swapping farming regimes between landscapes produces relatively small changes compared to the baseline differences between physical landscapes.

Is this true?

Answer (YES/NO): NO